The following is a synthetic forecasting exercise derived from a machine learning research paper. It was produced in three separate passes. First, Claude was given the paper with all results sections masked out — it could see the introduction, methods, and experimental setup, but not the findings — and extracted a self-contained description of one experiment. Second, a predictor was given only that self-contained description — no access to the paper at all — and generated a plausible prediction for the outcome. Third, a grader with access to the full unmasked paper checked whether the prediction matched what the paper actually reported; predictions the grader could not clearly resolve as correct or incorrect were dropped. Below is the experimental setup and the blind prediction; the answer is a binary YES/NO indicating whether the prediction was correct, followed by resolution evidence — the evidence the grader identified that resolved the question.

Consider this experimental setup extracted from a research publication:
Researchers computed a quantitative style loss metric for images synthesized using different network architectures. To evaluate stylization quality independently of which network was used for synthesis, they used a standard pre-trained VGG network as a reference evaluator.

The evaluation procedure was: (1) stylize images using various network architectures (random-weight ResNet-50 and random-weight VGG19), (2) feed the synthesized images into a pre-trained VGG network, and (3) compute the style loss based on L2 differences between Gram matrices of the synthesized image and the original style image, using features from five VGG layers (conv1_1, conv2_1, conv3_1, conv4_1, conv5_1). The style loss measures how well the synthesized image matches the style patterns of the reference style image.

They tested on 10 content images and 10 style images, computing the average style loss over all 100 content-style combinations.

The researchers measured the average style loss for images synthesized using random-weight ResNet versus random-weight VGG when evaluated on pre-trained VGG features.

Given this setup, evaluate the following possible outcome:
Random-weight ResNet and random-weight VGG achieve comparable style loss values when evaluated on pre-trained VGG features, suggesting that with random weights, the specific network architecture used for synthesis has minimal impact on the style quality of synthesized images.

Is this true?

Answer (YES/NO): NO